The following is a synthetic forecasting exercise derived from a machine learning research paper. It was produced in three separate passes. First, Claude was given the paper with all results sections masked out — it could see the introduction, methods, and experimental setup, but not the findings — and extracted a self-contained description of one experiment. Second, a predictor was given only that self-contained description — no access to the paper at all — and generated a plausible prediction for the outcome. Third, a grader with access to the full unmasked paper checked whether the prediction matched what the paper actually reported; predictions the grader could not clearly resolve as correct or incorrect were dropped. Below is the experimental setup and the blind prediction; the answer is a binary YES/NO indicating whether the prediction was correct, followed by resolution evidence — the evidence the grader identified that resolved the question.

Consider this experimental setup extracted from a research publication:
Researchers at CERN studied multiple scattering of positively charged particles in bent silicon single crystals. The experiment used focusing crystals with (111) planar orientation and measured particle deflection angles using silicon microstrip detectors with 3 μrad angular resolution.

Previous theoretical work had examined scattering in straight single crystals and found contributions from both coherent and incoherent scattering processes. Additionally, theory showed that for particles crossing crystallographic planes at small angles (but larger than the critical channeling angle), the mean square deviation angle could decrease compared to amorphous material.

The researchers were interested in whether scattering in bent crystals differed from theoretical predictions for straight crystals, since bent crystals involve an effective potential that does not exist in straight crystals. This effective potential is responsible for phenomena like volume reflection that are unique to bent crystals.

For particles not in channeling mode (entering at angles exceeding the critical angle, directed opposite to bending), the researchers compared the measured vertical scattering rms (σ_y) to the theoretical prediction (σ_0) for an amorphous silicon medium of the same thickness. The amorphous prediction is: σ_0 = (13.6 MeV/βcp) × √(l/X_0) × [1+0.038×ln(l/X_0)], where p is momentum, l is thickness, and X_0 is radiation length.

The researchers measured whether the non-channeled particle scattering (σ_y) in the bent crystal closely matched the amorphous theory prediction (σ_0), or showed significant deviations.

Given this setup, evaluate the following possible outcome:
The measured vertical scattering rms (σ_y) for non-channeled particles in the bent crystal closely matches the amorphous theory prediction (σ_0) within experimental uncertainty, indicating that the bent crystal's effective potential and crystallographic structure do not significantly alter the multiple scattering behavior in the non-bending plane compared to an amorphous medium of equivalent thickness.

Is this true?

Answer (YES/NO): YES